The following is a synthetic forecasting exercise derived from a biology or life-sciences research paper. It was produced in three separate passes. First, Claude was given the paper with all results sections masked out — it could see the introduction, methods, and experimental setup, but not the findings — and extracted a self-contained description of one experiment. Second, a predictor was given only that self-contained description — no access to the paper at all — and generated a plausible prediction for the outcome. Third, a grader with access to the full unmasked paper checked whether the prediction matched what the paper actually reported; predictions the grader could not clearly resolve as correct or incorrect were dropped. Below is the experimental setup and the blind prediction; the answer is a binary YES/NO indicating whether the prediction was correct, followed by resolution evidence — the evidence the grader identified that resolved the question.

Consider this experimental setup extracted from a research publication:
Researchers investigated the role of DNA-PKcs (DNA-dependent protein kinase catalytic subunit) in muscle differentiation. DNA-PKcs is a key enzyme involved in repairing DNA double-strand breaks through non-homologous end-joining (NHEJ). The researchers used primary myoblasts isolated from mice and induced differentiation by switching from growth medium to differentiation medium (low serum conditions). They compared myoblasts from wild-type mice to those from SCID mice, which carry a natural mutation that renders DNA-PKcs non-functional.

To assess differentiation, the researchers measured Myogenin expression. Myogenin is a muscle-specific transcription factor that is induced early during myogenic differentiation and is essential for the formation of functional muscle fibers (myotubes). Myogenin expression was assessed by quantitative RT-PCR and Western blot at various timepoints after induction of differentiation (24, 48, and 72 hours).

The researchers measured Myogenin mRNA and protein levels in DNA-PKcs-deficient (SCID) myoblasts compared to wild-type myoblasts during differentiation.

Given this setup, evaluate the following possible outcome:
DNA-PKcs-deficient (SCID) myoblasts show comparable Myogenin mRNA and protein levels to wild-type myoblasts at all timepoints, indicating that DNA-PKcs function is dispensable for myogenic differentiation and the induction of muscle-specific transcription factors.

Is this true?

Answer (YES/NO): NO